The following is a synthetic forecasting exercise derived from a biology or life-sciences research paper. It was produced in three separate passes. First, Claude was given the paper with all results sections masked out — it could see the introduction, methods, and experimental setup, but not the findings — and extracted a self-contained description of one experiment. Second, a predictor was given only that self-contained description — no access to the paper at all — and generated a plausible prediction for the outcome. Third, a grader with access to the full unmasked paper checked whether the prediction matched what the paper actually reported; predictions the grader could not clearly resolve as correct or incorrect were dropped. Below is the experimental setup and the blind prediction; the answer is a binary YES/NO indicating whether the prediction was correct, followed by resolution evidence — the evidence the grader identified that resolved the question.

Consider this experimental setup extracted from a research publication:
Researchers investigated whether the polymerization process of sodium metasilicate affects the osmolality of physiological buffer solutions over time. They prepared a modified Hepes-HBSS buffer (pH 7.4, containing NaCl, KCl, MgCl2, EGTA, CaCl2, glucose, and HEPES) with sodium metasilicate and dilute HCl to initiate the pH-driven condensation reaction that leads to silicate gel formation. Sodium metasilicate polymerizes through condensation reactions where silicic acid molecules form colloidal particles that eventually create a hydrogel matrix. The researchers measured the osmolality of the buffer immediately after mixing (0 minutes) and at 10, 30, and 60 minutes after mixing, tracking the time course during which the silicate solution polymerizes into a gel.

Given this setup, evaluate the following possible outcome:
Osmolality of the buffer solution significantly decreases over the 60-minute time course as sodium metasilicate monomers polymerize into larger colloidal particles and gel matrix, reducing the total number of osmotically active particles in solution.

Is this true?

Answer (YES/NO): NO